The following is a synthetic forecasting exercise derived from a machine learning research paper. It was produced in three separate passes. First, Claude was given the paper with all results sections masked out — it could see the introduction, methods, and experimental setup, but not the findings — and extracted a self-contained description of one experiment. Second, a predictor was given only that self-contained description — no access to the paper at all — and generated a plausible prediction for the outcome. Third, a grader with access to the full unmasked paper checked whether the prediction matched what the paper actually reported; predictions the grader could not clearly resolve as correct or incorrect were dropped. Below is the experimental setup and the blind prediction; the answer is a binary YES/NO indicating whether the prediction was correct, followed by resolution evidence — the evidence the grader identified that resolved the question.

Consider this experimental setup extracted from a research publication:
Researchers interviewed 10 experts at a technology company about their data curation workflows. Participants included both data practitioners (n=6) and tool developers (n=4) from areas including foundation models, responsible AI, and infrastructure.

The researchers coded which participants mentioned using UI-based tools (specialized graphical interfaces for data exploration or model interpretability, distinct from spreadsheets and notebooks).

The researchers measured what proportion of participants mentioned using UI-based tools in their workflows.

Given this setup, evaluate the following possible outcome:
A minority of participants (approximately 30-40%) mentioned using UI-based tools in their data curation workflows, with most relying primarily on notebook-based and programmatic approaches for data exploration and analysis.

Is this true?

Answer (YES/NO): NO